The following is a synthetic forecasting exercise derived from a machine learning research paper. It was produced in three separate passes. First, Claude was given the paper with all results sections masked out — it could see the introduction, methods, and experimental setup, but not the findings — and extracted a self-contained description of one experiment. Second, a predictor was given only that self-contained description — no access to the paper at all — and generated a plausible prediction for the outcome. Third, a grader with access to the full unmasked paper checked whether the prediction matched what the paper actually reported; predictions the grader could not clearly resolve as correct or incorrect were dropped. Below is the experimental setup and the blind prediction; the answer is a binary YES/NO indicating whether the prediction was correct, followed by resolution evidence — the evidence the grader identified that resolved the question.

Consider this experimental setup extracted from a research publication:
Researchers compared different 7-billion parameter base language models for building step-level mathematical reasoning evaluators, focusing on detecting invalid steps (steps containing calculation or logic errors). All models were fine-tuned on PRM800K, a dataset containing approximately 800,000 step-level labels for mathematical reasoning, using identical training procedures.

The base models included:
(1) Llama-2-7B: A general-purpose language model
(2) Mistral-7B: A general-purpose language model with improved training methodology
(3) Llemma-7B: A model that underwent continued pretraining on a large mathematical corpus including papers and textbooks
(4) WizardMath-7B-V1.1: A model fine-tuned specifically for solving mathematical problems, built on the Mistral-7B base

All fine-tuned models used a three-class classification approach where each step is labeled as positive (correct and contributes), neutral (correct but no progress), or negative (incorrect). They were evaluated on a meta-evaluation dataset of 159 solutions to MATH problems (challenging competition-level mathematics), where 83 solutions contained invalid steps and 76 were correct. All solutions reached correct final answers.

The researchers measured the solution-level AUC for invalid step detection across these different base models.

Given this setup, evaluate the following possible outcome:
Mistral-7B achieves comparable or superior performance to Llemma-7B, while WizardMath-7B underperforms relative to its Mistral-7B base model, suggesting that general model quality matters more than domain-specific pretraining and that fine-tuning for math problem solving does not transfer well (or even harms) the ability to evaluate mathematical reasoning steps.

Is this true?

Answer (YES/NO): NO